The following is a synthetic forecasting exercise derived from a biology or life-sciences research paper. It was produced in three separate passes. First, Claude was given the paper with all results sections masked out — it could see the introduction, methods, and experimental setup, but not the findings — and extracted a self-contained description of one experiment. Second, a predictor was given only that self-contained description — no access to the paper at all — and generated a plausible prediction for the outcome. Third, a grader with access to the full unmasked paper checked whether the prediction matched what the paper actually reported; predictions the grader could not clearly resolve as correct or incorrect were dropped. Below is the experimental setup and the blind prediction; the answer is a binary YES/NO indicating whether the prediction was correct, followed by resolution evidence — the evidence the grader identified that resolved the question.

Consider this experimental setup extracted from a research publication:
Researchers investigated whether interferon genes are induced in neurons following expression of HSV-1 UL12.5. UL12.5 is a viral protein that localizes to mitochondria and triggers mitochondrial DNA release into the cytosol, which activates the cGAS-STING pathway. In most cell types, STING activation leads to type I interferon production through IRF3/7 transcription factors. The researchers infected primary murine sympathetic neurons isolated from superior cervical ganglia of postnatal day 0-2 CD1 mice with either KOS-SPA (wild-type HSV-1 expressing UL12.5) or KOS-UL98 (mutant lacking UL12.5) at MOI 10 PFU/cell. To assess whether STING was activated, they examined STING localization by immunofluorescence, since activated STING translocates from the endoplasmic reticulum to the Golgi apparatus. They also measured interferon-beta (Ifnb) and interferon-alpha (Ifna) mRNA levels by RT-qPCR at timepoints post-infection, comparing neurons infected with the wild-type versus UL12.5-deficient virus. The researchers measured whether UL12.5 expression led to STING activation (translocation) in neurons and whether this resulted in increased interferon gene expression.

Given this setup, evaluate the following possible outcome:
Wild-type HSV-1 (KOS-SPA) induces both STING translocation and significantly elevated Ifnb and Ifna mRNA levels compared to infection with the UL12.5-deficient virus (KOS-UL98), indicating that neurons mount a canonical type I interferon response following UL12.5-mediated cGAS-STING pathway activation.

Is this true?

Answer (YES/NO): NO